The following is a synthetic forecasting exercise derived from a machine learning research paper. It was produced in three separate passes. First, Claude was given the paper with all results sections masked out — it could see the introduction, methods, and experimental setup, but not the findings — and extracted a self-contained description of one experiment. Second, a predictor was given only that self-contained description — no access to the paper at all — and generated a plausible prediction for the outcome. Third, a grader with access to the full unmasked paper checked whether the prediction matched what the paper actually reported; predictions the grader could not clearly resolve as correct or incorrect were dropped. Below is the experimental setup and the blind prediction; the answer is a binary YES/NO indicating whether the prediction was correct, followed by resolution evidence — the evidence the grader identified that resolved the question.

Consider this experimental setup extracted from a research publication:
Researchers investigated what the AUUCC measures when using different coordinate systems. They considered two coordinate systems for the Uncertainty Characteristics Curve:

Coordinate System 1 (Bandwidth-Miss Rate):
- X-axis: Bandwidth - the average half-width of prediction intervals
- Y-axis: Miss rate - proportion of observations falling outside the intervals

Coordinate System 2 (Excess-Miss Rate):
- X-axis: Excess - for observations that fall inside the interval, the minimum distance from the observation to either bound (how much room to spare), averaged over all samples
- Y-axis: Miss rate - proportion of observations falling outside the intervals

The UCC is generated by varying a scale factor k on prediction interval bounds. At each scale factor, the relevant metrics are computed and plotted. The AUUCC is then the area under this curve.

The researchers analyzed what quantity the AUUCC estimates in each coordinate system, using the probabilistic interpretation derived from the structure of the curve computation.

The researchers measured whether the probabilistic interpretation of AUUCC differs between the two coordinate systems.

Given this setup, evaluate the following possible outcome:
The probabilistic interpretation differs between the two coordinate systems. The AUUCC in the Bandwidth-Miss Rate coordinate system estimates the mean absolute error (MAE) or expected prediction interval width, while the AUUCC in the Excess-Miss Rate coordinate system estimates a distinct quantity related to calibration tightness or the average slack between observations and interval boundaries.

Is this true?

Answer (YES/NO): NO